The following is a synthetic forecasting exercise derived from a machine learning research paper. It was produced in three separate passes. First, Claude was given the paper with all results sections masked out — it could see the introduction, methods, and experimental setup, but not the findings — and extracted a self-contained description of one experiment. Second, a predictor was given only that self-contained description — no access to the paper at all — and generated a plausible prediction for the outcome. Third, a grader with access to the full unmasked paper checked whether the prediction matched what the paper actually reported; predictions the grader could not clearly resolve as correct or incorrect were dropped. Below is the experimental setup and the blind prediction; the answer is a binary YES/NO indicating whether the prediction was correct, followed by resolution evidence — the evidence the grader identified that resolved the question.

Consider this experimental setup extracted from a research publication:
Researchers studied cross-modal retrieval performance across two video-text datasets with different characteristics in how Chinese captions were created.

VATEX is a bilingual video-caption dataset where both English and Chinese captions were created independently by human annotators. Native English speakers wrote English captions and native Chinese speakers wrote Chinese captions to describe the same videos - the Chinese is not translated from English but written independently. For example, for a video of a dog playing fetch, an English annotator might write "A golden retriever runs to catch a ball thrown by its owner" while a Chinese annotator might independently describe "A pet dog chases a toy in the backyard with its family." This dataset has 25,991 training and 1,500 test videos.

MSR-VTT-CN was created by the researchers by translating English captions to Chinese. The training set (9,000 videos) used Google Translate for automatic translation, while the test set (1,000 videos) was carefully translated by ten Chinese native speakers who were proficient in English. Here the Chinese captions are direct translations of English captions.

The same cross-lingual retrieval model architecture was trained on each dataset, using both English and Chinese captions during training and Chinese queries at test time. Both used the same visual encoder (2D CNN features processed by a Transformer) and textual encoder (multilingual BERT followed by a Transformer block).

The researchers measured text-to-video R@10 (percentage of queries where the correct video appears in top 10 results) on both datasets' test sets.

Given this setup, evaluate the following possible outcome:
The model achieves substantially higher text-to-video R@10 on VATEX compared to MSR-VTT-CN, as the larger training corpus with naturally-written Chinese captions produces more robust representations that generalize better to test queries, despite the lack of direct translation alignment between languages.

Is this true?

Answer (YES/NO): YES